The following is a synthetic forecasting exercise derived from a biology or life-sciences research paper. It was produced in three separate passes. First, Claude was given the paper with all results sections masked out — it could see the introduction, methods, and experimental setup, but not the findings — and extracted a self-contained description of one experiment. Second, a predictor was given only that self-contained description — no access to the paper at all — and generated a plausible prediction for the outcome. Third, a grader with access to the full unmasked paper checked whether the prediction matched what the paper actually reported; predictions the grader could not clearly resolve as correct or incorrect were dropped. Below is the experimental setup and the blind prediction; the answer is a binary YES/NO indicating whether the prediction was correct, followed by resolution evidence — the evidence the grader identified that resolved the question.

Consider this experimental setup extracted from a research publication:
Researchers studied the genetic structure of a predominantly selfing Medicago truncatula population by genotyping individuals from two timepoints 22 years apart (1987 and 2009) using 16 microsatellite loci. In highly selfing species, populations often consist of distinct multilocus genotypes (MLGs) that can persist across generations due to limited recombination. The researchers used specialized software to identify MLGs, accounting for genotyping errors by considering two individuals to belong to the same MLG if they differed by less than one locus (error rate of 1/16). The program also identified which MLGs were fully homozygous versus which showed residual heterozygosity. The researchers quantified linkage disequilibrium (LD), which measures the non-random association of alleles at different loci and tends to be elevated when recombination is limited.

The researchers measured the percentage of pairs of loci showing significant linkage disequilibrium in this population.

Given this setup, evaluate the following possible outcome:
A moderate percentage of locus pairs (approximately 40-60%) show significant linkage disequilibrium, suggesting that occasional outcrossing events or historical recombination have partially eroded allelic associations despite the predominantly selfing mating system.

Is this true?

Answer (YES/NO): NO